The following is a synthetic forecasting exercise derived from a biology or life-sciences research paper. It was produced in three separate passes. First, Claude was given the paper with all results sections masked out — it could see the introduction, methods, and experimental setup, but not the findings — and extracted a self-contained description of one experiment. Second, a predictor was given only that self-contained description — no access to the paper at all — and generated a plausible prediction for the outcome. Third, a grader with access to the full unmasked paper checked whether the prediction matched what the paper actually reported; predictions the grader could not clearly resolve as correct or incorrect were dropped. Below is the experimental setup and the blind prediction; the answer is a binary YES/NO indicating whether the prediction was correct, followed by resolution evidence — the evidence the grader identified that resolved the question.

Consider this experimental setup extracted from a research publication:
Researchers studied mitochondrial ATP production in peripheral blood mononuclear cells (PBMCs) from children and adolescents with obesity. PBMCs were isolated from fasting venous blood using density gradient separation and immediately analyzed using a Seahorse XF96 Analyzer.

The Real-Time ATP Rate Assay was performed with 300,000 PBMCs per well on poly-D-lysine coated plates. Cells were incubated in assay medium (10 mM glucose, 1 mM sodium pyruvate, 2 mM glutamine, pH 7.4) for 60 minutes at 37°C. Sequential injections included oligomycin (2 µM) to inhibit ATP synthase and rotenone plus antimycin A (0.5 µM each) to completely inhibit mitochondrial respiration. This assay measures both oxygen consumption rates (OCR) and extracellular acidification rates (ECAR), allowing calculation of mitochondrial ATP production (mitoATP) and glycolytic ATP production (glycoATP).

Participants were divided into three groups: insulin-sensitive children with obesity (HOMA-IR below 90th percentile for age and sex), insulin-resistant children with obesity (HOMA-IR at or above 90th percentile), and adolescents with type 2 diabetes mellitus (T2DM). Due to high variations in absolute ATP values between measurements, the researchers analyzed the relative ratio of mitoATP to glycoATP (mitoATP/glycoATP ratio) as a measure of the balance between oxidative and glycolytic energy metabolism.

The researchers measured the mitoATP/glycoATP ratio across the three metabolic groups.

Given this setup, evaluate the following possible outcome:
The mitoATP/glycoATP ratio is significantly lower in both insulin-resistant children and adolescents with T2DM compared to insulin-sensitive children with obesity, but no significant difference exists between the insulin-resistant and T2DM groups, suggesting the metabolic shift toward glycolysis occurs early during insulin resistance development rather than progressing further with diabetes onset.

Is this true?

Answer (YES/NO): NO